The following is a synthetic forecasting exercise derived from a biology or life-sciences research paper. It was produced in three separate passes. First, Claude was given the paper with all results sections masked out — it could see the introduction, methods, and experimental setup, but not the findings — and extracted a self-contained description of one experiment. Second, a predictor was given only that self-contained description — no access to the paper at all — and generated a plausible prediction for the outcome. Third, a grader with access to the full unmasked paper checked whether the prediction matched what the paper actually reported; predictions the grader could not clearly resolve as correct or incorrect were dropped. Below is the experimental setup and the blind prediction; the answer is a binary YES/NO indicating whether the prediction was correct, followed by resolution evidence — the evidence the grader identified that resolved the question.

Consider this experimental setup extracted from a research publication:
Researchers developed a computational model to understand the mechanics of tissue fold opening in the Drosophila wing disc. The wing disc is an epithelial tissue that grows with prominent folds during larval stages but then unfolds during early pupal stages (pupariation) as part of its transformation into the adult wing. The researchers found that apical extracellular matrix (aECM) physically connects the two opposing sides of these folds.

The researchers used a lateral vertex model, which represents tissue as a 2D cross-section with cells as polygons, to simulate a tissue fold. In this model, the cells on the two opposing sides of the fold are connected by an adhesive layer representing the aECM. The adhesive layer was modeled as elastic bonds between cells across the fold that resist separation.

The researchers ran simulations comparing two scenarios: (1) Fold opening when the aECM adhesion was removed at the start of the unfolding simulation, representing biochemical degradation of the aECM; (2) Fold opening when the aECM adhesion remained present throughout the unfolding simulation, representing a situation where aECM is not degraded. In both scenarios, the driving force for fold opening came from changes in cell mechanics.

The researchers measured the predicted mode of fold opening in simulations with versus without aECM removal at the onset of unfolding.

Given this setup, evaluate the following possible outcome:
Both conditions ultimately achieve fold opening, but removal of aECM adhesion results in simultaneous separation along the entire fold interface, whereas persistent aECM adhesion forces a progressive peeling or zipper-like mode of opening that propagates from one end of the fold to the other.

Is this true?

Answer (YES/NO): NO